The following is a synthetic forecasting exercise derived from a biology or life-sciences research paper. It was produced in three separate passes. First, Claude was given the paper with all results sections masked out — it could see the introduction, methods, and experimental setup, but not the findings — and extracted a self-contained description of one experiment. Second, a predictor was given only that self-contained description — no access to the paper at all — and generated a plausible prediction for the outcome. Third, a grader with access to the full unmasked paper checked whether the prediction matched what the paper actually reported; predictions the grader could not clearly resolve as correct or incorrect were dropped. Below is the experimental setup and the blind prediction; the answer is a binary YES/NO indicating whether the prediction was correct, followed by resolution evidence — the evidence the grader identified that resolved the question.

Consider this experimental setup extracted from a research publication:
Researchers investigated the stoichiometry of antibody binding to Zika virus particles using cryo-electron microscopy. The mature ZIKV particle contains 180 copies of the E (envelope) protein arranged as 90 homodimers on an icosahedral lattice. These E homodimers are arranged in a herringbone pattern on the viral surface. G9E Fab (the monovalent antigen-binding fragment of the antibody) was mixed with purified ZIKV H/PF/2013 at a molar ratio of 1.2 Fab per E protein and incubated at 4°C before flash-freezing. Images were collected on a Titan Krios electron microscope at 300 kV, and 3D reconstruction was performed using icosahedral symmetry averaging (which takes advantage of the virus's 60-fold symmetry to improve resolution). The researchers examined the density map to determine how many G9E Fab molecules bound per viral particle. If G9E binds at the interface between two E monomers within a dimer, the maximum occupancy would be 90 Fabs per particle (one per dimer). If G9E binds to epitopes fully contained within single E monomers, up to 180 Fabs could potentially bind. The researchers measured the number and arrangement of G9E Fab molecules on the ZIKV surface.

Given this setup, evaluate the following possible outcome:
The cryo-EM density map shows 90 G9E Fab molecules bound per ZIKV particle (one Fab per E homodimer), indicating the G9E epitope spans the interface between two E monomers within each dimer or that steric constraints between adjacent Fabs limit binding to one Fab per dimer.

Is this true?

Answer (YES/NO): NO